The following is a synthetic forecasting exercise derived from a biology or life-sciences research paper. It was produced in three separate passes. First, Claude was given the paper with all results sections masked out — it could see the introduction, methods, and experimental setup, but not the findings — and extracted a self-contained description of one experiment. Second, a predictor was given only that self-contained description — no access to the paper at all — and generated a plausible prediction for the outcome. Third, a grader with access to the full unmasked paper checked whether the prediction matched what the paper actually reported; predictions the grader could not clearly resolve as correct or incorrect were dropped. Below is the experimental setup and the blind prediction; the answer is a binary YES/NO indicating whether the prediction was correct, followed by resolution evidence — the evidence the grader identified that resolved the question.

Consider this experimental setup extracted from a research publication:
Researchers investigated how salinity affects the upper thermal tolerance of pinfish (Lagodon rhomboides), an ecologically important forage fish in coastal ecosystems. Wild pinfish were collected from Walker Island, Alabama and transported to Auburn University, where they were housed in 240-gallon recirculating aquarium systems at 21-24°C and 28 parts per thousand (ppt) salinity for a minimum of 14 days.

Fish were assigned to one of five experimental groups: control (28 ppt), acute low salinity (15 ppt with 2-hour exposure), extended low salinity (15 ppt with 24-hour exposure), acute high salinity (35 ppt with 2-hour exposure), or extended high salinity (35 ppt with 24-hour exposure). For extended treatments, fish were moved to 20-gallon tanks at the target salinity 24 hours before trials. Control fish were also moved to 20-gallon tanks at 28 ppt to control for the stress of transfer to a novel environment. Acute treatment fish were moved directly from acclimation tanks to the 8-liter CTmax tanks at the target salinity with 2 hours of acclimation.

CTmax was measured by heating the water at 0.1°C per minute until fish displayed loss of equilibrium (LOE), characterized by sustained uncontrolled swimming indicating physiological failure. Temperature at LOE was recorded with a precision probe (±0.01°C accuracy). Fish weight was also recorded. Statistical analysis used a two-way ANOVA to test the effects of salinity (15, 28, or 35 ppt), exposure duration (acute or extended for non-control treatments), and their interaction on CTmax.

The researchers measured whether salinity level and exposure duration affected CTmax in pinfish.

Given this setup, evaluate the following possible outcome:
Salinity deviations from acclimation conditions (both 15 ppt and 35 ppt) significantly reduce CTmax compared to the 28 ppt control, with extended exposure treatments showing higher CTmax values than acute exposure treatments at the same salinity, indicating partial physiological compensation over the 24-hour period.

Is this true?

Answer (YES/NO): NO